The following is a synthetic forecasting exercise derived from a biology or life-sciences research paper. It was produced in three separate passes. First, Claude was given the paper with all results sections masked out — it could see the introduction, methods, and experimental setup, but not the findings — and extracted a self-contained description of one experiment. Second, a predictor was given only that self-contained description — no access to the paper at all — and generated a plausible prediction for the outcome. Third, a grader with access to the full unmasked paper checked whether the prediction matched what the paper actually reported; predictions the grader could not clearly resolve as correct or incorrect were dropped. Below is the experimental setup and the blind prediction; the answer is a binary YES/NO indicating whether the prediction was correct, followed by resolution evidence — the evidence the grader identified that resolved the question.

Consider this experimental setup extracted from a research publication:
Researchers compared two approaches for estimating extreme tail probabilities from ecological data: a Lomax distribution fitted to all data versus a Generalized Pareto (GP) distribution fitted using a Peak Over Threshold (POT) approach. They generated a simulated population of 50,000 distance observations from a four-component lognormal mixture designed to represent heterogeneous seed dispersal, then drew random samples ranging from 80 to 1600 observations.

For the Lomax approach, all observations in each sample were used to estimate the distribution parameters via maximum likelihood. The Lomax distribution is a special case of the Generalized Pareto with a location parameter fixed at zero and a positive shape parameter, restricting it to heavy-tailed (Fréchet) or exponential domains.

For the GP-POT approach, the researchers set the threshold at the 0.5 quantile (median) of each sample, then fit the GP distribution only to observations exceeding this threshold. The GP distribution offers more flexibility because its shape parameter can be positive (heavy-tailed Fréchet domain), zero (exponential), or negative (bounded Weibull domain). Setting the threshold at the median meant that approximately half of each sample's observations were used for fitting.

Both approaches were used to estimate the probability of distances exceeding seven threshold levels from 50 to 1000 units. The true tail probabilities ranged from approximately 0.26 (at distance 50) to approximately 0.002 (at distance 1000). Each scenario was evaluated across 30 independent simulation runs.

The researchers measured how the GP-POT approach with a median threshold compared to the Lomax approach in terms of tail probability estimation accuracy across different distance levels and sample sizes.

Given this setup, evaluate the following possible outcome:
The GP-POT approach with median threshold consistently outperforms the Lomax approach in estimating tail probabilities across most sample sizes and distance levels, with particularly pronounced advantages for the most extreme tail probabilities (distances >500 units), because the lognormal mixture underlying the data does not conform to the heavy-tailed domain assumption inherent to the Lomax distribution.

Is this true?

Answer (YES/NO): NO